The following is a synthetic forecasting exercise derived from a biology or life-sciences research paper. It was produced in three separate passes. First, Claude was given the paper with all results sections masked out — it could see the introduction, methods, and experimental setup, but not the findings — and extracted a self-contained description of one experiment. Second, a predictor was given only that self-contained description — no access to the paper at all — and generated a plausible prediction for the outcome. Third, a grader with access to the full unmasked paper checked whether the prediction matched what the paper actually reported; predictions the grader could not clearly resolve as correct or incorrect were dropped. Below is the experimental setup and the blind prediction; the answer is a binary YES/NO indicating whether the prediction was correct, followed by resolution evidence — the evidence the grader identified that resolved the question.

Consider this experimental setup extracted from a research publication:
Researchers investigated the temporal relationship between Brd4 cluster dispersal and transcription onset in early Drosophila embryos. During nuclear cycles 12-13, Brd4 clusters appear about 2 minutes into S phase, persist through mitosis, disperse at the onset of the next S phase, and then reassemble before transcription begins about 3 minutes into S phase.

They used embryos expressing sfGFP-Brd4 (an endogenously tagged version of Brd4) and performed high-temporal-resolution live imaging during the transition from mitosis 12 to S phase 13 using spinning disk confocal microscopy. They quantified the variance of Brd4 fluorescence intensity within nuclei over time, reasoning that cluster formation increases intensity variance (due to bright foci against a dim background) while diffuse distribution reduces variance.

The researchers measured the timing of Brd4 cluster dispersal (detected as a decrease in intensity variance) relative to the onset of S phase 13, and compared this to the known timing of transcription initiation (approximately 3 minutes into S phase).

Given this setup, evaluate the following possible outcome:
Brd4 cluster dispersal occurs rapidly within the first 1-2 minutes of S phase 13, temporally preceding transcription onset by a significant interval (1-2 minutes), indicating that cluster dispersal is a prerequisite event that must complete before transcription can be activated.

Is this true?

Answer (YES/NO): YES